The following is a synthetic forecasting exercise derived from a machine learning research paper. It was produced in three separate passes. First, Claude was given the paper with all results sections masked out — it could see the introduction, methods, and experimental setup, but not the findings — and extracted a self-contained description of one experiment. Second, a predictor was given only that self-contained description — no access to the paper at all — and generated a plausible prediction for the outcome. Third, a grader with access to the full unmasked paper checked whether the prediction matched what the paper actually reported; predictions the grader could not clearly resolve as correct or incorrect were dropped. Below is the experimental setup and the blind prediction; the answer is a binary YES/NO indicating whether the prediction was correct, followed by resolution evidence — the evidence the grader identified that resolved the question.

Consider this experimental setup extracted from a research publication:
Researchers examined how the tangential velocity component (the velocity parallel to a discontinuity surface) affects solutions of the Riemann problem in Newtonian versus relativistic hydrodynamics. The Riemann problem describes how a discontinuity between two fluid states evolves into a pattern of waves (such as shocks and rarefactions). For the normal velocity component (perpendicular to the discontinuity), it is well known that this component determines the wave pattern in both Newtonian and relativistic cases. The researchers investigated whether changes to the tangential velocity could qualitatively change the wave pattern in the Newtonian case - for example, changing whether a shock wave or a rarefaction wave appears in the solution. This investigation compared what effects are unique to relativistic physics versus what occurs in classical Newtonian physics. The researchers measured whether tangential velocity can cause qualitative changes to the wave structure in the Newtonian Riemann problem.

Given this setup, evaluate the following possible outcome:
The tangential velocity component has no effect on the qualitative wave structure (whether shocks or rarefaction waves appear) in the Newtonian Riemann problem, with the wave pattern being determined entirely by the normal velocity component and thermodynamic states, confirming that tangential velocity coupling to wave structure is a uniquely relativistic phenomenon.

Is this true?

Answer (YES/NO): YES